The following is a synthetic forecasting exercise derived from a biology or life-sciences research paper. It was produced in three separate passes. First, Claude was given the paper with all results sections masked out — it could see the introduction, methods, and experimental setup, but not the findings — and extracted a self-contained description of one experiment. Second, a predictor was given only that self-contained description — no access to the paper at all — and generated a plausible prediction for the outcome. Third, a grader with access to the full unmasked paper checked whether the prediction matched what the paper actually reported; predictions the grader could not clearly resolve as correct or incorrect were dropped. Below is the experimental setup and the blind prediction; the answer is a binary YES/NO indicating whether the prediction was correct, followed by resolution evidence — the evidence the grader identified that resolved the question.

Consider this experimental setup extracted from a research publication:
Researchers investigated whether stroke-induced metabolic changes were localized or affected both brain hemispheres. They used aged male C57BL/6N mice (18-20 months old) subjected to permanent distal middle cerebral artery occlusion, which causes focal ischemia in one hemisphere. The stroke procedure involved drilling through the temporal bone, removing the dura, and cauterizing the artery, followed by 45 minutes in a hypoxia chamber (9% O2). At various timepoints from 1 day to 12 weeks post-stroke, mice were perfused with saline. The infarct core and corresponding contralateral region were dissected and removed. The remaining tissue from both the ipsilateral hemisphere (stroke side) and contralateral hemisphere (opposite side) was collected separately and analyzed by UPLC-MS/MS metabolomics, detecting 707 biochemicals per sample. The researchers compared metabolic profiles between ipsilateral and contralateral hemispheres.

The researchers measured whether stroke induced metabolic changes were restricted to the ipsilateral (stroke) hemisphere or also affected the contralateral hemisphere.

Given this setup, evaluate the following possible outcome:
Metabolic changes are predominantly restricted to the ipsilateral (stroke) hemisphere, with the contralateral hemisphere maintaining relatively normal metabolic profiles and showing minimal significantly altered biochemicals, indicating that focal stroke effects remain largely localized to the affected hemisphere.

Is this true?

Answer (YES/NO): YES